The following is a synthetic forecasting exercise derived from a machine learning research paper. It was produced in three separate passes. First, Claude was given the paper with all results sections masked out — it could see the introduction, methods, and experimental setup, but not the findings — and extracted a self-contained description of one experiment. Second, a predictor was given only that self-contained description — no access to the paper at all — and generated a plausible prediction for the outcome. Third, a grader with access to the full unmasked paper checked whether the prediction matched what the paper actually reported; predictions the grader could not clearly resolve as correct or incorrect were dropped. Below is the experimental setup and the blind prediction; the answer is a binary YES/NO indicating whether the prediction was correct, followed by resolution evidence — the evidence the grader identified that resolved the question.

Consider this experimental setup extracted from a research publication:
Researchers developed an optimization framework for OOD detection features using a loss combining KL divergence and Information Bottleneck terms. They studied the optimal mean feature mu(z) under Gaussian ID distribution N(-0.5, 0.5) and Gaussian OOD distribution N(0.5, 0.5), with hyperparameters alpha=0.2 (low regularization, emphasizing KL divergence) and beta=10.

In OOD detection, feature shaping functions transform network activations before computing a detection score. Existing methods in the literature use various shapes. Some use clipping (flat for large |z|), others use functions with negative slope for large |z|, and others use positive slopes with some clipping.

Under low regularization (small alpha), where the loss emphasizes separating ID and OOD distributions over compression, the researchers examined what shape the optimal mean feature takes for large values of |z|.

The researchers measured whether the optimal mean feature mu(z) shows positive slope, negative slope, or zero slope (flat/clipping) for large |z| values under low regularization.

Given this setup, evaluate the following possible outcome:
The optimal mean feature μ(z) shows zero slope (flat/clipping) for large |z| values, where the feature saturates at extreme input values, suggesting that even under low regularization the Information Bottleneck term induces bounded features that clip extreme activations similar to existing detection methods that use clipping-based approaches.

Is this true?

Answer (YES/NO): NO